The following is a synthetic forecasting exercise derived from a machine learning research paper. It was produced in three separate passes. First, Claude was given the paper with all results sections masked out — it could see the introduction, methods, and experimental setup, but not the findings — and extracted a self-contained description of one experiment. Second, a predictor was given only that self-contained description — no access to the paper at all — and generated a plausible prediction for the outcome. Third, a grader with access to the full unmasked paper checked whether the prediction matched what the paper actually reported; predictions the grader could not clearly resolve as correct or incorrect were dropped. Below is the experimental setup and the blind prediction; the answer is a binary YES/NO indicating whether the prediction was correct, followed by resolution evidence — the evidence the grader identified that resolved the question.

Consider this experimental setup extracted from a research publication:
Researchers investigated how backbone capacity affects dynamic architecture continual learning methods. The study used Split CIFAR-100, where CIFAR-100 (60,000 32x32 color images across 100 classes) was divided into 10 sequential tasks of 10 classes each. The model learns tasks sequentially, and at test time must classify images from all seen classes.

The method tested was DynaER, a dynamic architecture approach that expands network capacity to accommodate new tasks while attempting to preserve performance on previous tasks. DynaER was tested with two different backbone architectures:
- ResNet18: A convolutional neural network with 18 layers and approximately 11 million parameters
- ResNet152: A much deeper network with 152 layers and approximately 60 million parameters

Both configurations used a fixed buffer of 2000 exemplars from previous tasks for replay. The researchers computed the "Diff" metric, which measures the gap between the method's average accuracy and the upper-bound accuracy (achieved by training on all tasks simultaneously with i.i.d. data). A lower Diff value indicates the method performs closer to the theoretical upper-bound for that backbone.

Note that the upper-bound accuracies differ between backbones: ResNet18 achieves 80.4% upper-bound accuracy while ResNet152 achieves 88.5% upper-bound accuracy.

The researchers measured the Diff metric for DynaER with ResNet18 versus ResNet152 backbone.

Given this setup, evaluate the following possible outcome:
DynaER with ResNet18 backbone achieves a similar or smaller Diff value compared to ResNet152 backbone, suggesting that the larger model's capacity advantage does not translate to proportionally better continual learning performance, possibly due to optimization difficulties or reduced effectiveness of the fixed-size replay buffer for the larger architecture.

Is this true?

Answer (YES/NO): YES